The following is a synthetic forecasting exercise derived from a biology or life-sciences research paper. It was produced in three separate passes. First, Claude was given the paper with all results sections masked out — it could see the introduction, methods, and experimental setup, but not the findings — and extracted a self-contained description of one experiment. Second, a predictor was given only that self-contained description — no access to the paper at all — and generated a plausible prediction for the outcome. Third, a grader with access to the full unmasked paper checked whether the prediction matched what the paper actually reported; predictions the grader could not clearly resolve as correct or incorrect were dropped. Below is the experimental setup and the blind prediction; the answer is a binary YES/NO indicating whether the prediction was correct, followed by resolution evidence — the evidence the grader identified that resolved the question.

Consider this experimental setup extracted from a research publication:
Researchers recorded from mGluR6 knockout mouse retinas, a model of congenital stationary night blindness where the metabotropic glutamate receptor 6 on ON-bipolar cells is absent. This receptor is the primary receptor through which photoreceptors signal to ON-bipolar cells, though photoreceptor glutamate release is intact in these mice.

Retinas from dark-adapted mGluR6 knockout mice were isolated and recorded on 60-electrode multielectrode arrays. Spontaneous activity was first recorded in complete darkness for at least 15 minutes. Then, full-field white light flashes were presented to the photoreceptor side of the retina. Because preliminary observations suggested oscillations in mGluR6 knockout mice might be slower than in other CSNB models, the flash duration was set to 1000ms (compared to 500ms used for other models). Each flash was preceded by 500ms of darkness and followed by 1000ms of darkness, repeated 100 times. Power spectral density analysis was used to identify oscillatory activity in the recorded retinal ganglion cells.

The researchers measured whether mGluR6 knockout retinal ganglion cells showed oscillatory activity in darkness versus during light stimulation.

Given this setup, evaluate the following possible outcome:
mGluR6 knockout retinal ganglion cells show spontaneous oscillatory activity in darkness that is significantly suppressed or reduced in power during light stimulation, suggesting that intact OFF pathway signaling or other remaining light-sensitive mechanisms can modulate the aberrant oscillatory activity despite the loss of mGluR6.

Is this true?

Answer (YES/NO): NO